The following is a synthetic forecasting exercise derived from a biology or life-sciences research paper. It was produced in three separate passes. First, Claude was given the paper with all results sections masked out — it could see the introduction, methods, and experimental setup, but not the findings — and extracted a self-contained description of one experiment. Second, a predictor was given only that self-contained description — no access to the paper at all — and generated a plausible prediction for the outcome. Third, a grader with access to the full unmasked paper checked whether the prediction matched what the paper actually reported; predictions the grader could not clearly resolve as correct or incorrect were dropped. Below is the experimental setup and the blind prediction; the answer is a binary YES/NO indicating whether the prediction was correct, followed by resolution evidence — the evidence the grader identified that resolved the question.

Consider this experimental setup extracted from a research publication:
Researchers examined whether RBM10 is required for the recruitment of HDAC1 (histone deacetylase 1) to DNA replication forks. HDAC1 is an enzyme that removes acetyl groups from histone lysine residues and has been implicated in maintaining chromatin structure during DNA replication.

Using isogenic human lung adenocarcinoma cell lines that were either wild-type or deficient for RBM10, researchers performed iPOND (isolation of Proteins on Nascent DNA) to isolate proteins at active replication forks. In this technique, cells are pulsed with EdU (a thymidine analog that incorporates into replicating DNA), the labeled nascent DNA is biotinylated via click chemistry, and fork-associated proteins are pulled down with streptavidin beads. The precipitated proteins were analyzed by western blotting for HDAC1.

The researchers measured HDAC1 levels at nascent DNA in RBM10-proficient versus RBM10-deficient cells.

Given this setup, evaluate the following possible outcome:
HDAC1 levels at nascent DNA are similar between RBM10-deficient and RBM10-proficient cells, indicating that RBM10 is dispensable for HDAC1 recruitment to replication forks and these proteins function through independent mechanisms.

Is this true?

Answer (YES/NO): NO